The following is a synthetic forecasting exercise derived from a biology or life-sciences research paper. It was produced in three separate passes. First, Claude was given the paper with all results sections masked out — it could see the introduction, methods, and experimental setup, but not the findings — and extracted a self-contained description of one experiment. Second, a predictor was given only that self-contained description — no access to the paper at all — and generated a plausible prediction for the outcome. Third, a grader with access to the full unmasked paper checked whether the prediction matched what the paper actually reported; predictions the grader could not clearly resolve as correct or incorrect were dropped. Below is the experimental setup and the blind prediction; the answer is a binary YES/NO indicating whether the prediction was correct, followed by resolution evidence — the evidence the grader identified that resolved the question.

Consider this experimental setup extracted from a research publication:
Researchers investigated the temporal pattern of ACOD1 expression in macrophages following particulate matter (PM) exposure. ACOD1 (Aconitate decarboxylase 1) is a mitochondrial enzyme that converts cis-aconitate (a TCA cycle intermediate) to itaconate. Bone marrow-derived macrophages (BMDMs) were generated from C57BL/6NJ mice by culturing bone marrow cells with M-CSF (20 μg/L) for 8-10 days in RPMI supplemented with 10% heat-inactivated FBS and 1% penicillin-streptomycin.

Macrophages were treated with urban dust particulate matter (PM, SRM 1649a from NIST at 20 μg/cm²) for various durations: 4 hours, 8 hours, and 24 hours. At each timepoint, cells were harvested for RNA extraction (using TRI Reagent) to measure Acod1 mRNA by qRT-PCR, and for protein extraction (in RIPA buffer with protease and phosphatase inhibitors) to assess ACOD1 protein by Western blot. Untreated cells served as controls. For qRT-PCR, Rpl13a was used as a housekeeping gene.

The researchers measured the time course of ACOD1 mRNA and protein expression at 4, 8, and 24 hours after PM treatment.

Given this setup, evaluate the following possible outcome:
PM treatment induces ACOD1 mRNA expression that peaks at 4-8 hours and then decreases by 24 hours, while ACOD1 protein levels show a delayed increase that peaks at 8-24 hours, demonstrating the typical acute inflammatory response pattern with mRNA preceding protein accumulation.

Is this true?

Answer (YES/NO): NO